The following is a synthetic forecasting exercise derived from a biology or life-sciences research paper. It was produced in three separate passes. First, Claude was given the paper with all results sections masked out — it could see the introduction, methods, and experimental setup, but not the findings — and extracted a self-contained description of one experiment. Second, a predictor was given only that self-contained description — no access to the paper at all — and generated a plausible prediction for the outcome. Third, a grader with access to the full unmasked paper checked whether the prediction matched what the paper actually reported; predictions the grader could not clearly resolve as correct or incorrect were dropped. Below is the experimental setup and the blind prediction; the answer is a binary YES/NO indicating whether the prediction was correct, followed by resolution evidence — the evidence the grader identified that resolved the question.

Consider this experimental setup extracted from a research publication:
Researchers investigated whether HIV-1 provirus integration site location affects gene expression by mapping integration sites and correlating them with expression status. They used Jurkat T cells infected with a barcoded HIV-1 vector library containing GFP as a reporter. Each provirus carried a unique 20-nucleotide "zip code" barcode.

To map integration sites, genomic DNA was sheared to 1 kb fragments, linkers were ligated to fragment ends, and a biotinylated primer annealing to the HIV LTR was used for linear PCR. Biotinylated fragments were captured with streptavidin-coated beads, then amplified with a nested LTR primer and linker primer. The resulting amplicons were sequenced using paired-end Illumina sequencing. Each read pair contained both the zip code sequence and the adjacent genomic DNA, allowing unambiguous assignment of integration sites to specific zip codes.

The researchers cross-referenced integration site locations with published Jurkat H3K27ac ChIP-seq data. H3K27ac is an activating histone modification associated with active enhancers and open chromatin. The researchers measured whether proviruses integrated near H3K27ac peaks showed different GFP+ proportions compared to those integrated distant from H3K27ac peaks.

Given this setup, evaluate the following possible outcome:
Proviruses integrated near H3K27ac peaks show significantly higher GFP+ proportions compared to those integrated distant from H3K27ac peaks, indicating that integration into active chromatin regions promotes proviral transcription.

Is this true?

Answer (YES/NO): NO